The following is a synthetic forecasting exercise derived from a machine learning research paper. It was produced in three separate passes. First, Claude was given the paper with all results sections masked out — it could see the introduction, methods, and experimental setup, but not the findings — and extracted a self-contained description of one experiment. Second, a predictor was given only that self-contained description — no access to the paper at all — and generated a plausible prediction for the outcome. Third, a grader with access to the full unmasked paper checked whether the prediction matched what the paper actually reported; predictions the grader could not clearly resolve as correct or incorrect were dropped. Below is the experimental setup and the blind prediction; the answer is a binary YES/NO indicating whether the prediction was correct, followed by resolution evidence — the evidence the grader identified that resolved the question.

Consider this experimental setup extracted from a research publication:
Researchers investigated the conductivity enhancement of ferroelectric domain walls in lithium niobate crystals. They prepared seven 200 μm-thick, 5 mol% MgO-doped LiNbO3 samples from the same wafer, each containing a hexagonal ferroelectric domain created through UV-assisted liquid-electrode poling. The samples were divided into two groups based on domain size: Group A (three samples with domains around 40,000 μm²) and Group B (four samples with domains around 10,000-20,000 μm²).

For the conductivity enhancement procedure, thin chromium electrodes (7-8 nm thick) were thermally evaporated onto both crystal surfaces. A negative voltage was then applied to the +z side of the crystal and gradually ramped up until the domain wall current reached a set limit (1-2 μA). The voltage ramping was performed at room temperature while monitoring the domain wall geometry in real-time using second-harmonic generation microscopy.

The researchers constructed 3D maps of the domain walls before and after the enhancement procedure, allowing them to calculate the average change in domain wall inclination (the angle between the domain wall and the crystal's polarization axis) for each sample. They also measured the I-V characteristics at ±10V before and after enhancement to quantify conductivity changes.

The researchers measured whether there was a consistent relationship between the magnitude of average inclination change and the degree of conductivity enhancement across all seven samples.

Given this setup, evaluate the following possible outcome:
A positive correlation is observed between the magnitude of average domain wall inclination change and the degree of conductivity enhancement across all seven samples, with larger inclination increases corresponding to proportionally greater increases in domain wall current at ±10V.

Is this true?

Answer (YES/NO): NO